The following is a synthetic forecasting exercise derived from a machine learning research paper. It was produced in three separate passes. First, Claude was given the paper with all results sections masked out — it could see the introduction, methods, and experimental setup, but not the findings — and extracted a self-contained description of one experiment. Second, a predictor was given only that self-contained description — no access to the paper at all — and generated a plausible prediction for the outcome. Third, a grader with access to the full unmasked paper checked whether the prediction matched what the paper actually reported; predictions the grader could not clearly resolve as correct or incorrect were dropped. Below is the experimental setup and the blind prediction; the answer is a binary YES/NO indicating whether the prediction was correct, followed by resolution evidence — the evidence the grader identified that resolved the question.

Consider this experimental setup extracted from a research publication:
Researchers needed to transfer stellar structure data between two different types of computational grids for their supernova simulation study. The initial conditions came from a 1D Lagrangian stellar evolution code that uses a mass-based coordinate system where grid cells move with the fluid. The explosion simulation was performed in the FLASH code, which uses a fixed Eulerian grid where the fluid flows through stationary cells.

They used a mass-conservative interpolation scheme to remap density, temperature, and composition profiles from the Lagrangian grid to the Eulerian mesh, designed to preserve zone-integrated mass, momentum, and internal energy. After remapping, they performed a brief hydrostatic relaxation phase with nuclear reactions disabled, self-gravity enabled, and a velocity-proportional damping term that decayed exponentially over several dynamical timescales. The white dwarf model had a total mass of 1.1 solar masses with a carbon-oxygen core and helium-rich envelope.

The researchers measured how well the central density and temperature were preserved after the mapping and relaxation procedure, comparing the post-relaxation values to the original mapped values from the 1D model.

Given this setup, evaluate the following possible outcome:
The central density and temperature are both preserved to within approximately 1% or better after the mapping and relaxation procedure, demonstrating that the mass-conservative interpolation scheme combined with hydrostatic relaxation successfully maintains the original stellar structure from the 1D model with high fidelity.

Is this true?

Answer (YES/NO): YES